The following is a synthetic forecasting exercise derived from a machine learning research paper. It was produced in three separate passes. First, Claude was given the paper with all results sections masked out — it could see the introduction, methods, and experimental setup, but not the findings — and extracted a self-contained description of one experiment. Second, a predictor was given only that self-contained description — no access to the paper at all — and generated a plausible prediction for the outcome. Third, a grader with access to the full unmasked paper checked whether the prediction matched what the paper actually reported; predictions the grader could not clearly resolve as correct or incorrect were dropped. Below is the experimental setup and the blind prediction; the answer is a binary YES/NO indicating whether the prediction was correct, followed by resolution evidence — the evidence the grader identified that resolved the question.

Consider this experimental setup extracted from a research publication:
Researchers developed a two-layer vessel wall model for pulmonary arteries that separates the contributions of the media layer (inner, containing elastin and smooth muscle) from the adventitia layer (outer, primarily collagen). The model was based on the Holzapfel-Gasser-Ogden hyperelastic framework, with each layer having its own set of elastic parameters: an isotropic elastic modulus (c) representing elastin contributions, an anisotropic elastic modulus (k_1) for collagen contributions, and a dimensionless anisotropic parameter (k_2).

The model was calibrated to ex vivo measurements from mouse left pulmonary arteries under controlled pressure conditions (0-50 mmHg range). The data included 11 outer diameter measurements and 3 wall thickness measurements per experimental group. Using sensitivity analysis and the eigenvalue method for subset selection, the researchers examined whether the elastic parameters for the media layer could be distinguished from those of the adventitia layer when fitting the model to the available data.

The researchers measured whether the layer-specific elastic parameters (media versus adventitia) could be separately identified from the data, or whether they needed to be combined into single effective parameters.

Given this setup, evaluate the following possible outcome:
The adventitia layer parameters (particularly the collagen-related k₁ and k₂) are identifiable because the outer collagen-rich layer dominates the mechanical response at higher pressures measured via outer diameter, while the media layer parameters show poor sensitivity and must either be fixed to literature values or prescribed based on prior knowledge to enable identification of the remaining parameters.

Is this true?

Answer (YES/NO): NO